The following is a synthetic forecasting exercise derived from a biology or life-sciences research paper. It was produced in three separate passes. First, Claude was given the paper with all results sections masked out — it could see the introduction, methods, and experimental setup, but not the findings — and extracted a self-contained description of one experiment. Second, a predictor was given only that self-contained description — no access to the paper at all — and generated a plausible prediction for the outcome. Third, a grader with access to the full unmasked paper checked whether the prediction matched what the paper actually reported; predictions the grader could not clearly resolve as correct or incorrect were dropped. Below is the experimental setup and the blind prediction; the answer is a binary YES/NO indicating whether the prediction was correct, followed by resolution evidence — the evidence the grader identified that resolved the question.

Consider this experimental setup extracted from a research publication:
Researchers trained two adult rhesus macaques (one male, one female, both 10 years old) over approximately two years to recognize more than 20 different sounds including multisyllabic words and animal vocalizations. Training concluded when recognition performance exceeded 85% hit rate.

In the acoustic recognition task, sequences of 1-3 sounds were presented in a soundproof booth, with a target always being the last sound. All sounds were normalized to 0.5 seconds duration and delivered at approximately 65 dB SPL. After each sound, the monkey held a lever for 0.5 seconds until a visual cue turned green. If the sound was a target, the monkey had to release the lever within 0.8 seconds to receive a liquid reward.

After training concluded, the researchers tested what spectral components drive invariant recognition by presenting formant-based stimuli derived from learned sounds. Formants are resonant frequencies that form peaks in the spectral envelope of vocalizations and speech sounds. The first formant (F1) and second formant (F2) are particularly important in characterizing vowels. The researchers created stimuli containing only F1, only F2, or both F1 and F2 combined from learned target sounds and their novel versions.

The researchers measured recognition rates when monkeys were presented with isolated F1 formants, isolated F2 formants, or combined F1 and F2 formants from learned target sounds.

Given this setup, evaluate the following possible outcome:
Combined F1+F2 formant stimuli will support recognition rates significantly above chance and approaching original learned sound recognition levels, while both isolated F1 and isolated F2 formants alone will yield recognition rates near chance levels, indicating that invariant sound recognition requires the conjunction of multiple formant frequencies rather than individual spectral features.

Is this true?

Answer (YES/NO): NO